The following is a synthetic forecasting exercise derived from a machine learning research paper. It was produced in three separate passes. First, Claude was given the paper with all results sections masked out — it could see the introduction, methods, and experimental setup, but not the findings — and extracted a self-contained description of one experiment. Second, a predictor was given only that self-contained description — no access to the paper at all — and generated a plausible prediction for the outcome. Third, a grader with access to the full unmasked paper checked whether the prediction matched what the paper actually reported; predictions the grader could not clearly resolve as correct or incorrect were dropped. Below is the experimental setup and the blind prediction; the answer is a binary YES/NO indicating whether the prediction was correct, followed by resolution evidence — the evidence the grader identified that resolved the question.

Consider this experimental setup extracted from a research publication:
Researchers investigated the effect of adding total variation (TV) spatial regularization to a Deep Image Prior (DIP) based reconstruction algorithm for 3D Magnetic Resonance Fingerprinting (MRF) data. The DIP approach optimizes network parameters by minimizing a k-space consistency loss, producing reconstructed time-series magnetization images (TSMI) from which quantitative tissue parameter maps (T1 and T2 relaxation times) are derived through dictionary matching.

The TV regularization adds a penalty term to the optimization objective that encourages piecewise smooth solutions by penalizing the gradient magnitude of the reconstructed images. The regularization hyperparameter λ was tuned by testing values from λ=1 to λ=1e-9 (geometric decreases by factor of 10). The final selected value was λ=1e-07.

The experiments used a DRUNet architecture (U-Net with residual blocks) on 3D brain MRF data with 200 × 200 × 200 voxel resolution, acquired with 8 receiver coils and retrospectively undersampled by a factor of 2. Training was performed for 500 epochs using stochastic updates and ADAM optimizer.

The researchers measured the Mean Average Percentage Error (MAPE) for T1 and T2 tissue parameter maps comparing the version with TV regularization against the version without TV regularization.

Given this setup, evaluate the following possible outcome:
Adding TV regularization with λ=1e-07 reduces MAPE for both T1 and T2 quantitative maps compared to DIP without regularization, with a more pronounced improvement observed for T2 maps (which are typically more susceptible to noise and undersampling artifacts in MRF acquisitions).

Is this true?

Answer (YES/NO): YES